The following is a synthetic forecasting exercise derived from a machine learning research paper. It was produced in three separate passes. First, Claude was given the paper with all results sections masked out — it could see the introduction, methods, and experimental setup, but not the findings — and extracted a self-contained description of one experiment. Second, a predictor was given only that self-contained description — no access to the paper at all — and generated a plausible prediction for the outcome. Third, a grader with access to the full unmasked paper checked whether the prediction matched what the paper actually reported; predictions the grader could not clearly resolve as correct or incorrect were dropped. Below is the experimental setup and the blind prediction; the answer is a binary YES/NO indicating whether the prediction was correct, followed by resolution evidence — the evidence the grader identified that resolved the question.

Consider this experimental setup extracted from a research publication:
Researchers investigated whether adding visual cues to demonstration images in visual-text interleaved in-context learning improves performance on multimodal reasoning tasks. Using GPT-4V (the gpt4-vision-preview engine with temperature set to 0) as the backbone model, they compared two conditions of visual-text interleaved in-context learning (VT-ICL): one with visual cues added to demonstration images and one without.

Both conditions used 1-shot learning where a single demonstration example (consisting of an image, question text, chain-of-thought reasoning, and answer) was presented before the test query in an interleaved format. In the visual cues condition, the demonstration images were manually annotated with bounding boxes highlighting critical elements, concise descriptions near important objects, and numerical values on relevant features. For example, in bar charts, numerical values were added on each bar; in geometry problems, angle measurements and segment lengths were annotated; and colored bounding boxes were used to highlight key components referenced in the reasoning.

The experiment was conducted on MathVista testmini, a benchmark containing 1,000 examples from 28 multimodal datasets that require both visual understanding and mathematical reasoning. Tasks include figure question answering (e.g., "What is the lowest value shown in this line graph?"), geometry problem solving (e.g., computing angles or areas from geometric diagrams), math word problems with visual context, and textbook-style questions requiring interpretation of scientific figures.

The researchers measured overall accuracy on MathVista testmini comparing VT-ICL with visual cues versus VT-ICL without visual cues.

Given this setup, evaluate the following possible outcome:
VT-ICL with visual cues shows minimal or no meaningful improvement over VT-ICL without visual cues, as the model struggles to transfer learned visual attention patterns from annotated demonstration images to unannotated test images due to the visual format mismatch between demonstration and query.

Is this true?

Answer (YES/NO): YES